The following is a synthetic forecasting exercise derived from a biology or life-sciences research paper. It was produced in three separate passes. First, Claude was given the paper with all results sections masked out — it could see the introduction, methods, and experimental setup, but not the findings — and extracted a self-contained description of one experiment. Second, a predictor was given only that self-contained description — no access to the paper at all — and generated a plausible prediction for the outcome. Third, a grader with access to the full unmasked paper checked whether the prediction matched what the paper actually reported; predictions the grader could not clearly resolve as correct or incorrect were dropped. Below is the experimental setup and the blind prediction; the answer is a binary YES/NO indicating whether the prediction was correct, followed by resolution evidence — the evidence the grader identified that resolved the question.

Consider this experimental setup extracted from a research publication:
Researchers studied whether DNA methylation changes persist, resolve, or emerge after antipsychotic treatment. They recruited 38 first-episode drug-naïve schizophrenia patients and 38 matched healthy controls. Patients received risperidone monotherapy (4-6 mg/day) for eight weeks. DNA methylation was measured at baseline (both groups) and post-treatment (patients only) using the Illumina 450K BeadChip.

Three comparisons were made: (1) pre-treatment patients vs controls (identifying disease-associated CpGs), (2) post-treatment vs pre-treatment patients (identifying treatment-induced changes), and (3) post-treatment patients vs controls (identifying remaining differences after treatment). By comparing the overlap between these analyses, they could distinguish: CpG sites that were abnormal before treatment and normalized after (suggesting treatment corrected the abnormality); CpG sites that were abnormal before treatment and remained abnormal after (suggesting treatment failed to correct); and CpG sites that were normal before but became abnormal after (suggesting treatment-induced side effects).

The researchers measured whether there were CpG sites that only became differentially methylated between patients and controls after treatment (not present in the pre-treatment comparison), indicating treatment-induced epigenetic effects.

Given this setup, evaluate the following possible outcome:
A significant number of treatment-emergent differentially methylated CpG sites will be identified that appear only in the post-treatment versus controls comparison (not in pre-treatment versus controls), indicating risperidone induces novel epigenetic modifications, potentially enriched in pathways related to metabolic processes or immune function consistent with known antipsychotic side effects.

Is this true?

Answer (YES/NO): YES